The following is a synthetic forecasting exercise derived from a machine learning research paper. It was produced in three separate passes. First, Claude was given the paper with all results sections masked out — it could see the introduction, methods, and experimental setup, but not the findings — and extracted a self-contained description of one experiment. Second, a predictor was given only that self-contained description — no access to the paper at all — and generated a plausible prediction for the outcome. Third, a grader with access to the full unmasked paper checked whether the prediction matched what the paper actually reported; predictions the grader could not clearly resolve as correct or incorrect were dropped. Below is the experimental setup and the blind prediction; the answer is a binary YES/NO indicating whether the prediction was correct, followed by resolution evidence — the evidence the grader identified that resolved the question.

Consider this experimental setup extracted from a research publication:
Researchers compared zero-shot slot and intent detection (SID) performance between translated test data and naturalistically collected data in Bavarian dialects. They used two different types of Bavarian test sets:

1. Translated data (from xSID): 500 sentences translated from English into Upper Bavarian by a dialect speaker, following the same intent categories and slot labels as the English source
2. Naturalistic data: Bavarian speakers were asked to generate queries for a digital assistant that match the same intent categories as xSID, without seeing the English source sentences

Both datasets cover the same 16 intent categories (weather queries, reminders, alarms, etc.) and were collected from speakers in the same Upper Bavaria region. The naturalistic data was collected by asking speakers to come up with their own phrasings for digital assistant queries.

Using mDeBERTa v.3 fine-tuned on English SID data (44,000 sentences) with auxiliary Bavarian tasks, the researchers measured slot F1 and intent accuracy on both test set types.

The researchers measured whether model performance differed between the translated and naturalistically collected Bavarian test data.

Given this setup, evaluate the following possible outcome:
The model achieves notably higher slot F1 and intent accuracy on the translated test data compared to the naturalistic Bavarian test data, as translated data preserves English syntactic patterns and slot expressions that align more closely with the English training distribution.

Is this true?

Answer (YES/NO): YES